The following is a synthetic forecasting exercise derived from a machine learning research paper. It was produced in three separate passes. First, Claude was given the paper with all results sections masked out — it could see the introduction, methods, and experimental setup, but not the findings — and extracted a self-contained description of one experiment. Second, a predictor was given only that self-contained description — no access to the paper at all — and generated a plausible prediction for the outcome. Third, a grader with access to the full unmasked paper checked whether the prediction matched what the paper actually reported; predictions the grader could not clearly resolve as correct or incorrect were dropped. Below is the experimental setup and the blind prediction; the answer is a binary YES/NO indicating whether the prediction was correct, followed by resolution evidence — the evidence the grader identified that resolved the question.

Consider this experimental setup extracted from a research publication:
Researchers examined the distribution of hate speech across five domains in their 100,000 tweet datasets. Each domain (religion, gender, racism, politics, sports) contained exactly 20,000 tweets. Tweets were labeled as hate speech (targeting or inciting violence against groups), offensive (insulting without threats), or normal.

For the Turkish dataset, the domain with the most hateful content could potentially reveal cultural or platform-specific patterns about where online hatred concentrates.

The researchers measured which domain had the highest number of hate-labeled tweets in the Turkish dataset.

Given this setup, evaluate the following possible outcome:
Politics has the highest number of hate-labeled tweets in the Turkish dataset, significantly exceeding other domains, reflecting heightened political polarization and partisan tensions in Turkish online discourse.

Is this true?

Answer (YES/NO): YES